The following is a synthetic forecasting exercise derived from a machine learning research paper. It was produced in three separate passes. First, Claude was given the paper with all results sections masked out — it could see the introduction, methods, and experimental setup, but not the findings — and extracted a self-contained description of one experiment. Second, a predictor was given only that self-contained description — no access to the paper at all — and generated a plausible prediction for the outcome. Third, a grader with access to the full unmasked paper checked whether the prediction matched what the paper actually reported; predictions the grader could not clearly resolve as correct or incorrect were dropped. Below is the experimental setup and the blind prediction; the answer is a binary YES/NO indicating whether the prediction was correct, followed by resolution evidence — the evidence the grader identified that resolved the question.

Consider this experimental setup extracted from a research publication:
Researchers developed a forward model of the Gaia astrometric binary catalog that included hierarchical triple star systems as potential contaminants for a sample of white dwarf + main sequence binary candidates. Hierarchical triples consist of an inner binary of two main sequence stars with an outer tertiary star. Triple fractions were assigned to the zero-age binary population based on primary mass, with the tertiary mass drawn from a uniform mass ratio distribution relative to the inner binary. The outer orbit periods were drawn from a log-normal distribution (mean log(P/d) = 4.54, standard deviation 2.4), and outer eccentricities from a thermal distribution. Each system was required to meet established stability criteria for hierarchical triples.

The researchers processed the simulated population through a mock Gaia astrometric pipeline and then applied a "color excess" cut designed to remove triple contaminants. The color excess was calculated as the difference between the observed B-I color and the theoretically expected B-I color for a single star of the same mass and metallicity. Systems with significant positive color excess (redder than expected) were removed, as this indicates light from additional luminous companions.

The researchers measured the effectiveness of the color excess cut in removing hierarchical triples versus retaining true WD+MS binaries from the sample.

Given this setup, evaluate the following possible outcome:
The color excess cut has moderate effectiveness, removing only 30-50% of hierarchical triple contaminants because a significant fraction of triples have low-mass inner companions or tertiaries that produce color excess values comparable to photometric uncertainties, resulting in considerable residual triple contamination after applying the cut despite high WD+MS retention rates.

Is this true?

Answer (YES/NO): NO